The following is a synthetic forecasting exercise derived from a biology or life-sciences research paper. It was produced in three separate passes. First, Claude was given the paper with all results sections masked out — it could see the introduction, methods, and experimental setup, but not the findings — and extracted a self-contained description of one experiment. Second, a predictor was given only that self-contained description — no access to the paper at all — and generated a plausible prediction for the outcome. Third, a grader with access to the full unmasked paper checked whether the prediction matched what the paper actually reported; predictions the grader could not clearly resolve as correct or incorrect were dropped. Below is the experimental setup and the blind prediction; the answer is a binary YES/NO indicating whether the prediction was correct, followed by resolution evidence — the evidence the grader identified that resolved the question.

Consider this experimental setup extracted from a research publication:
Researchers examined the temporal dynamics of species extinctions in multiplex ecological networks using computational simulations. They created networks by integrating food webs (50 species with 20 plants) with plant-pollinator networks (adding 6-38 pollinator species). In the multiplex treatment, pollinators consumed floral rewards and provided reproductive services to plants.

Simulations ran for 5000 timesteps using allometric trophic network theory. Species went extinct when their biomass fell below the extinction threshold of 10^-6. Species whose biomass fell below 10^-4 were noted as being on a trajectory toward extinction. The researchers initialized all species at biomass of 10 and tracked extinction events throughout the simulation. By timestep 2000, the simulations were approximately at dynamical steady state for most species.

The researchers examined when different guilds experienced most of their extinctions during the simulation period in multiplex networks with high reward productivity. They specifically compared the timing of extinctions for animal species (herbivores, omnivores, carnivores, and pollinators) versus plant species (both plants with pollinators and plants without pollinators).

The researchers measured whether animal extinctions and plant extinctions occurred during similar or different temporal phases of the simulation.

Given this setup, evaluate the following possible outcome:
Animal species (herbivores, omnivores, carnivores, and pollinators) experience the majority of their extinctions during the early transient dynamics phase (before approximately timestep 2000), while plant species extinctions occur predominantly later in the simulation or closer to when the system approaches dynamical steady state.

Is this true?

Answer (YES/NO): YES